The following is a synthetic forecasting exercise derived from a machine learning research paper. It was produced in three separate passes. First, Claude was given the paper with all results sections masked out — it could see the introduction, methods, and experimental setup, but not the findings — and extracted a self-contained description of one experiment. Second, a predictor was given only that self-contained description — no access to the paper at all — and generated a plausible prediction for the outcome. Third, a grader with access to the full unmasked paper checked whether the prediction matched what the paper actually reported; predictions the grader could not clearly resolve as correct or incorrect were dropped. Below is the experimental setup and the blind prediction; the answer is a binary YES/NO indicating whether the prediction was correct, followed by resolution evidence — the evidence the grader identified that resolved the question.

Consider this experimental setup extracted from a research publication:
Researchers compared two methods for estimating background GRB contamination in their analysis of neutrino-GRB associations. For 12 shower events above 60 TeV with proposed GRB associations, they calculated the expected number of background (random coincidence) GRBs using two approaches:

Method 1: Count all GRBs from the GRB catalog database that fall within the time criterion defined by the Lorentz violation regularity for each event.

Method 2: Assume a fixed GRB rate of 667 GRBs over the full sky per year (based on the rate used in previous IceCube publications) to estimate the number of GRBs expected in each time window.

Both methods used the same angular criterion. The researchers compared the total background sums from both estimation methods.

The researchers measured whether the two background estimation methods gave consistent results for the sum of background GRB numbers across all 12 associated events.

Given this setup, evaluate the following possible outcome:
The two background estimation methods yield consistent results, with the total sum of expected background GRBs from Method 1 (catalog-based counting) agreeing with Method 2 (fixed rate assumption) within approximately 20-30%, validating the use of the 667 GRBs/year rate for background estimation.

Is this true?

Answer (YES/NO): NO